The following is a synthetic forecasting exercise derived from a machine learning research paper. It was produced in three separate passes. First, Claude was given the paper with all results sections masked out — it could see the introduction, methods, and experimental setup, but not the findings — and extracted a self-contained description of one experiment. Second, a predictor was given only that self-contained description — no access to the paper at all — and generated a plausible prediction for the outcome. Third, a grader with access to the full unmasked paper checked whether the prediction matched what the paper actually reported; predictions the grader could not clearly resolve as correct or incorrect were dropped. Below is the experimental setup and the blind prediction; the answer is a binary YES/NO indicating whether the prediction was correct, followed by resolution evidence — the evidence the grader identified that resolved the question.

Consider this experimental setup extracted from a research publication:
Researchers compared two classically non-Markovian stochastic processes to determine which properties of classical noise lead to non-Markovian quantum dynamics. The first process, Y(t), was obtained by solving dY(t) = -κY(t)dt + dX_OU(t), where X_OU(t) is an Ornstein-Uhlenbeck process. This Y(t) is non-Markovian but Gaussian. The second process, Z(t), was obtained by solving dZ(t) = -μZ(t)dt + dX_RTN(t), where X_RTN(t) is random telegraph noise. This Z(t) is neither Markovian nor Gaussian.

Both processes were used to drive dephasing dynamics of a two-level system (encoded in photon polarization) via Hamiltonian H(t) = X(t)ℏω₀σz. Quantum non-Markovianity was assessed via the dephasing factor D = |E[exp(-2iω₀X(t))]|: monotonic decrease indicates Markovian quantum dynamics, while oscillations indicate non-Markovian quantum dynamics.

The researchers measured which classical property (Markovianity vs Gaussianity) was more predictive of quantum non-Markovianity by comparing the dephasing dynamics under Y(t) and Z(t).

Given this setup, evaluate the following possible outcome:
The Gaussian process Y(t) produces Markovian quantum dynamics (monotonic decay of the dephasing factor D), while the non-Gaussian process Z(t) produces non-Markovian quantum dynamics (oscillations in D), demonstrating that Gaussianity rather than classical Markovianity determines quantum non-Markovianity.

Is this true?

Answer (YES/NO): YES